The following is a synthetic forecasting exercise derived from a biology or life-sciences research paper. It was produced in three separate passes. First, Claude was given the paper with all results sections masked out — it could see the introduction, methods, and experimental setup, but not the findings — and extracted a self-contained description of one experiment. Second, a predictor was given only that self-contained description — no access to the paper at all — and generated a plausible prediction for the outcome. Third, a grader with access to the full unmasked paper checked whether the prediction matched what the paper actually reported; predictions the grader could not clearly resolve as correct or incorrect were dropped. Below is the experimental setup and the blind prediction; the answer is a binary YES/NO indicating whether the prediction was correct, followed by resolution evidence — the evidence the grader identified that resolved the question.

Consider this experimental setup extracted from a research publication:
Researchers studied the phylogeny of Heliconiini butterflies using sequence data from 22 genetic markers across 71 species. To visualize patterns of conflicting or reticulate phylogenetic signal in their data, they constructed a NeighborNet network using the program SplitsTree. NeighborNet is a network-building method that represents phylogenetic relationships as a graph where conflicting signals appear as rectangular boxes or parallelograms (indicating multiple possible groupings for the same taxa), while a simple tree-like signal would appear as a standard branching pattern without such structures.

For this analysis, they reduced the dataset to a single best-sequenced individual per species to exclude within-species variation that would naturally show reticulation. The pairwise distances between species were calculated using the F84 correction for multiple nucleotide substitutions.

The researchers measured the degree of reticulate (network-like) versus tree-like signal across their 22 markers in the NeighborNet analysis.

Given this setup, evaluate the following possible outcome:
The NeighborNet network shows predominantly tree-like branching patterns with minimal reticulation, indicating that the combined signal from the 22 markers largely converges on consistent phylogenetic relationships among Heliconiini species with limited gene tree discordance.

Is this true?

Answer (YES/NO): NO